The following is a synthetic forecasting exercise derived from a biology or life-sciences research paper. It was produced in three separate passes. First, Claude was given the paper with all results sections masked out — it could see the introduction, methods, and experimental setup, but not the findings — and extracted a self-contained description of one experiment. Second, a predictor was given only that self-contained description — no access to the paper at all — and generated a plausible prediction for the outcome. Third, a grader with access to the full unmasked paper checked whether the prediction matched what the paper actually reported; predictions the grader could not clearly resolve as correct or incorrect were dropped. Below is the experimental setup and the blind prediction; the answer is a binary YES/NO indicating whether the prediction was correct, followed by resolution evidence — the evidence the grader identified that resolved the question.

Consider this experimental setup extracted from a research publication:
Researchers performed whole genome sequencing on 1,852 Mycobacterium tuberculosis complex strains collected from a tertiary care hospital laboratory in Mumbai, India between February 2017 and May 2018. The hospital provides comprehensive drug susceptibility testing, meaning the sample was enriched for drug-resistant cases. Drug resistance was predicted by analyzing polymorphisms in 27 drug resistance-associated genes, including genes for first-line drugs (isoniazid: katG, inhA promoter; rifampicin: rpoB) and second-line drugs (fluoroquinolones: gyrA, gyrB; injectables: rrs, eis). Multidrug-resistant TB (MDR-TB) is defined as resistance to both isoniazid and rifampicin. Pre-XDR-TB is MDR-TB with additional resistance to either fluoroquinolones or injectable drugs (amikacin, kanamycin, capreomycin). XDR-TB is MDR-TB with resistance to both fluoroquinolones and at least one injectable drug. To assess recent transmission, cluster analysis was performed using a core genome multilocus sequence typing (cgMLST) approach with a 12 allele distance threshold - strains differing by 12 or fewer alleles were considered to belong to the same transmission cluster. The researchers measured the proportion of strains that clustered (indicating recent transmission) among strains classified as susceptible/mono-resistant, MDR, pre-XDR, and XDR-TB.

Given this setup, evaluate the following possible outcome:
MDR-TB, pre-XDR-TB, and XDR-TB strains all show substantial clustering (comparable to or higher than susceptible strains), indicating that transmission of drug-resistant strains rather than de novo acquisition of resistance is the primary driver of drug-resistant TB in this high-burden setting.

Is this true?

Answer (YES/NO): YES